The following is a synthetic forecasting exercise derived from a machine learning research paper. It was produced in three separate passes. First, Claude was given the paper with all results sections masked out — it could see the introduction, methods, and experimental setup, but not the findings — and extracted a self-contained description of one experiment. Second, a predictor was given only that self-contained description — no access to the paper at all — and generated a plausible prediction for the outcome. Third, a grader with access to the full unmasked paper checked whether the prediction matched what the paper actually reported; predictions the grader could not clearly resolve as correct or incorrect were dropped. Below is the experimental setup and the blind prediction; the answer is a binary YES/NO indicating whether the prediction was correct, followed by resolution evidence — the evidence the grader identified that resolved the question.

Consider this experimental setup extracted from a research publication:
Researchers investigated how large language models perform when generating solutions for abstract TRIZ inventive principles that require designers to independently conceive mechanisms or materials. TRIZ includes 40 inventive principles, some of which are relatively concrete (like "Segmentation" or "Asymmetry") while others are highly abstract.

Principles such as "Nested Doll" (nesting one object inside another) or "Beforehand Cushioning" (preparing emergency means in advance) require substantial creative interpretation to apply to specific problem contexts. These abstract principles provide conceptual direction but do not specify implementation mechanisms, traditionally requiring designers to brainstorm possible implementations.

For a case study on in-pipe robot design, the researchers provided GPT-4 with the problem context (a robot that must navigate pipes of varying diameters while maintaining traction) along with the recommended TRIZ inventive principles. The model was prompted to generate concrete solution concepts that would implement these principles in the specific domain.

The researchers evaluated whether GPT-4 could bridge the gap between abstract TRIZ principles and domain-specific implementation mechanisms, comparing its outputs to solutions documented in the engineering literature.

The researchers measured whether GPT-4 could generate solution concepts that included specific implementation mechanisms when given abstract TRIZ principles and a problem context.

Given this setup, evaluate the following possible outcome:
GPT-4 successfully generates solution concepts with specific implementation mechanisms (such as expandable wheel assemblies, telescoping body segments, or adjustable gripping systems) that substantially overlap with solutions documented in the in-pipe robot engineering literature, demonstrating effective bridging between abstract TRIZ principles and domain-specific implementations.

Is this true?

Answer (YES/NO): YES